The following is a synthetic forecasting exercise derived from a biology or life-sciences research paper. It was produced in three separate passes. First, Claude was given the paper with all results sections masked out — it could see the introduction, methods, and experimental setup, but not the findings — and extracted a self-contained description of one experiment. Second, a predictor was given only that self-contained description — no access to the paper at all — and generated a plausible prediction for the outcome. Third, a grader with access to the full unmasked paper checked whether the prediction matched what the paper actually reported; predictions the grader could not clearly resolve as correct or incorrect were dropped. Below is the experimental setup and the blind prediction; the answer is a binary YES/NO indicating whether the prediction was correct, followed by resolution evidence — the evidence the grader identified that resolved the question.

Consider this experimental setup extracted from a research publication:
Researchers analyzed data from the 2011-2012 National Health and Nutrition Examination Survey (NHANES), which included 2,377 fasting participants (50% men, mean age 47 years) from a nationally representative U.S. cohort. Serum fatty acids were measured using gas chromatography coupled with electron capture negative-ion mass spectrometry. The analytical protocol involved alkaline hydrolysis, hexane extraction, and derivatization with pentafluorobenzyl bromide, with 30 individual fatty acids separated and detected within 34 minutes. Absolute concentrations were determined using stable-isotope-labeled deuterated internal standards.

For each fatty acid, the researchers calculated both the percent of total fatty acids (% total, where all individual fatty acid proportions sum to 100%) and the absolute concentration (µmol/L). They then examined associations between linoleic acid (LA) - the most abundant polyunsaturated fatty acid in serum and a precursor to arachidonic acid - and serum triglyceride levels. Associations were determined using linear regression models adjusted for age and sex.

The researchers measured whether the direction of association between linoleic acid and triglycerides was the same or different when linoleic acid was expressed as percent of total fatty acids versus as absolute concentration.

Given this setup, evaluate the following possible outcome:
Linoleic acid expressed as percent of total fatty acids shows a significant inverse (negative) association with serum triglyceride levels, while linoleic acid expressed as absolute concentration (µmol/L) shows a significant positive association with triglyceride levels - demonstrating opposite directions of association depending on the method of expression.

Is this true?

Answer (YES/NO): YES